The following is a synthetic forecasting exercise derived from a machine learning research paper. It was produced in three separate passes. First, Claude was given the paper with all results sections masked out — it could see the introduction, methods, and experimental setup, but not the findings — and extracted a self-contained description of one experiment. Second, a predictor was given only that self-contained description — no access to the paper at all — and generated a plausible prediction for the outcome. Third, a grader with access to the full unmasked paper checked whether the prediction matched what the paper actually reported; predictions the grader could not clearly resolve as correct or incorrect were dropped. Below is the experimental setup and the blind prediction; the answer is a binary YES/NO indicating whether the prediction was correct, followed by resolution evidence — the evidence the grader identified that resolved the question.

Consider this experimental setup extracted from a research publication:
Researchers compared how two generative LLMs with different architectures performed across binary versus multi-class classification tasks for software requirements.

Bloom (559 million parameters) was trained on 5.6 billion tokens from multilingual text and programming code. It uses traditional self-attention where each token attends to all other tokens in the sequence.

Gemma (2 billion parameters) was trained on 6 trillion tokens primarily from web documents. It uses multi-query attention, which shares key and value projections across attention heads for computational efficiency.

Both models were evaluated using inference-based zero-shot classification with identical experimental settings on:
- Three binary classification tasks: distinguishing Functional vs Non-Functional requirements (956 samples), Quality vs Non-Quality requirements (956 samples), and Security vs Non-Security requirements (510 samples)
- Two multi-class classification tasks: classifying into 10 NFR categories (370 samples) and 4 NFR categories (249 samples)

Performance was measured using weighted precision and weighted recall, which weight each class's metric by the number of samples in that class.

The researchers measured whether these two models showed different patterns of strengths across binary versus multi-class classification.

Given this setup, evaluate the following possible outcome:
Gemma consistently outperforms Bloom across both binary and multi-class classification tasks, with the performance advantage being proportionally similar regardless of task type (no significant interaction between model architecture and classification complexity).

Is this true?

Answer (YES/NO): NO